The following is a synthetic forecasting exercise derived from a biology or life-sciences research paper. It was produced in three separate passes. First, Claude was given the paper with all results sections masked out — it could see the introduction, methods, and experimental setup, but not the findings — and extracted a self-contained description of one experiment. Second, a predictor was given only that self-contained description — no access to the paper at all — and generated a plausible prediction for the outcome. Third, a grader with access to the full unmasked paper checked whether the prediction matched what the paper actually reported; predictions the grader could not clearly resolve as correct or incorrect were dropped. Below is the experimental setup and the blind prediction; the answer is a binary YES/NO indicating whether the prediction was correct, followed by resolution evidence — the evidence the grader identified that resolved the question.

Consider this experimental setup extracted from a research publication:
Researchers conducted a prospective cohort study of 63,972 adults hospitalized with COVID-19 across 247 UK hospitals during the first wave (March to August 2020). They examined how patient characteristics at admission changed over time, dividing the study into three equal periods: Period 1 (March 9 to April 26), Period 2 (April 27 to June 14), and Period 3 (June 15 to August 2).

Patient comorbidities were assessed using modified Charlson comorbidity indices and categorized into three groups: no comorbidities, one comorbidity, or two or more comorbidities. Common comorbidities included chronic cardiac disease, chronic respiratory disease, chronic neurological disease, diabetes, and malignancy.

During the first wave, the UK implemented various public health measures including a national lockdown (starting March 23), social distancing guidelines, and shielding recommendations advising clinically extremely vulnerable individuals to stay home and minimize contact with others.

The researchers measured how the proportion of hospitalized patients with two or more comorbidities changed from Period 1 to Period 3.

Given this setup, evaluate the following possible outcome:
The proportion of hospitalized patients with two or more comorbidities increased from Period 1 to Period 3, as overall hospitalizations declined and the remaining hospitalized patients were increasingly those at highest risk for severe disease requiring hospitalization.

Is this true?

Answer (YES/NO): YES